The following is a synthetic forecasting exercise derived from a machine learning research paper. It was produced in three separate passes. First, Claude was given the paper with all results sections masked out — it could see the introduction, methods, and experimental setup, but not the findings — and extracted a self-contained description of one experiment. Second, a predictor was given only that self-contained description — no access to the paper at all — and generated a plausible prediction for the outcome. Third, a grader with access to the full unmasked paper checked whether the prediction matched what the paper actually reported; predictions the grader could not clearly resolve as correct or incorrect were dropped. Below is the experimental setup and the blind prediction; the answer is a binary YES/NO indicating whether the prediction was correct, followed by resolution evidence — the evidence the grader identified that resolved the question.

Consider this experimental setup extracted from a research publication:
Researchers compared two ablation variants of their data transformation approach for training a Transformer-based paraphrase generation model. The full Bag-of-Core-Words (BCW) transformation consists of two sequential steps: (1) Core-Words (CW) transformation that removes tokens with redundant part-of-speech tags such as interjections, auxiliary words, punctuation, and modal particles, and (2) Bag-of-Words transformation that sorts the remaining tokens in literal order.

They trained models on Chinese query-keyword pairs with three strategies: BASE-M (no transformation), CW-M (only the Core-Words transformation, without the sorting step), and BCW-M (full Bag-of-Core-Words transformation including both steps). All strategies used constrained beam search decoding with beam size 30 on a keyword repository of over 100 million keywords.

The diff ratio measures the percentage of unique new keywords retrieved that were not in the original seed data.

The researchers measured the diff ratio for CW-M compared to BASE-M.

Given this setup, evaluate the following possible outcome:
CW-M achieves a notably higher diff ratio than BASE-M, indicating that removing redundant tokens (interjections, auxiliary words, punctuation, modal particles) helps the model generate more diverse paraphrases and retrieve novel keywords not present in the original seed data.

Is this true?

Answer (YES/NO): YES